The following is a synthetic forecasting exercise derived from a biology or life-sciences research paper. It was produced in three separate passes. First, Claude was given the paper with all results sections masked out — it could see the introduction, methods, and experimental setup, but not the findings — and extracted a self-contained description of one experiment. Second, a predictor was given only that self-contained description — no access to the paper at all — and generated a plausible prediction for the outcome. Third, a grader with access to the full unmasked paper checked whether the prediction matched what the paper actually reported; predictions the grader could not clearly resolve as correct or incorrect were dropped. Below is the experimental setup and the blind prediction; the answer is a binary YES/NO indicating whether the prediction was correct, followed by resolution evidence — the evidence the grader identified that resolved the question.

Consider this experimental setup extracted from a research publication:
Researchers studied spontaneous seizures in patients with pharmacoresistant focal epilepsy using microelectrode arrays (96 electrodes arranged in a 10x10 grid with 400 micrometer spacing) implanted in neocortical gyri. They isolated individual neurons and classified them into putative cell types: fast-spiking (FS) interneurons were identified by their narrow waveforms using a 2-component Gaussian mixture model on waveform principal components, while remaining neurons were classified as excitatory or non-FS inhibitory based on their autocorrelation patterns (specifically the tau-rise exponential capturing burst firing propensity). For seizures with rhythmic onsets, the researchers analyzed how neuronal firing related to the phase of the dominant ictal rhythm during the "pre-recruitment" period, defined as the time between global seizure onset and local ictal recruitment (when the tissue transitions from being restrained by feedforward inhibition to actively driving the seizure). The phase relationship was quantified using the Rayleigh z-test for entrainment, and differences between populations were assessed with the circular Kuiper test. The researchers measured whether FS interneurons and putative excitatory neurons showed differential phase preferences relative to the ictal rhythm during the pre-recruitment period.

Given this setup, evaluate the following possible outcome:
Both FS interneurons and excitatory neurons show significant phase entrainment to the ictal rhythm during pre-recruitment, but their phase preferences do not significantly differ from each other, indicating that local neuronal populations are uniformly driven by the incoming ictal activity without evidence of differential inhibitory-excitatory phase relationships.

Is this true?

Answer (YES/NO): NO